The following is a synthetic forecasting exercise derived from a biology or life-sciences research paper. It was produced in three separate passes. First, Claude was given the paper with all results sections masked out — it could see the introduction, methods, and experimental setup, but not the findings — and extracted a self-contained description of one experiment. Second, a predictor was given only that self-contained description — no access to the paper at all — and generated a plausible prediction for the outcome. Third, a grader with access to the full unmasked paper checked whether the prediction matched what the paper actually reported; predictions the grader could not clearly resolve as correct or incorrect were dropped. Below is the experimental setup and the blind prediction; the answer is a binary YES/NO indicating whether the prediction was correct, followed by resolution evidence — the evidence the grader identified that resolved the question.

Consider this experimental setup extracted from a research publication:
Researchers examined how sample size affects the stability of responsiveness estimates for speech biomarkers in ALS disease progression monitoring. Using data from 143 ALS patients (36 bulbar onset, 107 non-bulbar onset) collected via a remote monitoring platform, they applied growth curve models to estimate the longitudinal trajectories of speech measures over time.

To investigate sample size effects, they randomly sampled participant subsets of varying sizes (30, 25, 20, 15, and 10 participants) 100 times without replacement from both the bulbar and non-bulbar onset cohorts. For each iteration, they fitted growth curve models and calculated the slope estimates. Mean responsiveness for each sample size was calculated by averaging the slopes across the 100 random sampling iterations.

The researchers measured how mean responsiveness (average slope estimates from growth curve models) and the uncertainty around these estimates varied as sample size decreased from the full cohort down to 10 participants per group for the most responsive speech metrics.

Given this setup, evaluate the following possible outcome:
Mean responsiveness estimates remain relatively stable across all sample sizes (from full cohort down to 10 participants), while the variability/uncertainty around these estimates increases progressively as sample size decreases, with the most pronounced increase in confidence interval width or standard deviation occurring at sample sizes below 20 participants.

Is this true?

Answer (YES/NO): NO